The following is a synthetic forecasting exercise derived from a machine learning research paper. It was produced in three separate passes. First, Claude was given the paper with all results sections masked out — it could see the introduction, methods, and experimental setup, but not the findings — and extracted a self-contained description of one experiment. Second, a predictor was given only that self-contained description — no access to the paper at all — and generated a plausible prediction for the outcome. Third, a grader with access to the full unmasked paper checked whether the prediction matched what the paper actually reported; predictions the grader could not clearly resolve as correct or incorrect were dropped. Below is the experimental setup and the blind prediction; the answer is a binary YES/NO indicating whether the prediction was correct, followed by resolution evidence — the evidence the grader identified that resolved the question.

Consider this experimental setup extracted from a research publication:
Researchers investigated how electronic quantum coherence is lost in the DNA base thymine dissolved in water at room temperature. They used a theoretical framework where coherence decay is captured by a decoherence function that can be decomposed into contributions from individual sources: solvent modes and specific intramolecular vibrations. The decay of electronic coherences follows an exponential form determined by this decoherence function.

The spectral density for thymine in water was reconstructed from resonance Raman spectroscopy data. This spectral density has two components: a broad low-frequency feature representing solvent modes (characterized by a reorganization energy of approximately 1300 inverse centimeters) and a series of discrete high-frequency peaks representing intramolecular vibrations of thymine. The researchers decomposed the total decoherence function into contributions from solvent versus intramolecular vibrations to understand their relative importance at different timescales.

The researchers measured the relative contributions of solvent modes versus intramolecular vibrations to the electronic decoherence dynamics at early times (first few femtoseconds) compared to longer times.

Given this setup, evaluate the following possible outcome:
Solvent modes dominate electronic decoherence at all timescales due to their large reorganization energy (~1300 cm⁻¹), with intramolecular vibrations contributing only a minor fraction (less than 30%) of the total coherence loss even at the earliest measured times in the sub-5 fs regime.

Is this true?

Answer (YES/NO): NO